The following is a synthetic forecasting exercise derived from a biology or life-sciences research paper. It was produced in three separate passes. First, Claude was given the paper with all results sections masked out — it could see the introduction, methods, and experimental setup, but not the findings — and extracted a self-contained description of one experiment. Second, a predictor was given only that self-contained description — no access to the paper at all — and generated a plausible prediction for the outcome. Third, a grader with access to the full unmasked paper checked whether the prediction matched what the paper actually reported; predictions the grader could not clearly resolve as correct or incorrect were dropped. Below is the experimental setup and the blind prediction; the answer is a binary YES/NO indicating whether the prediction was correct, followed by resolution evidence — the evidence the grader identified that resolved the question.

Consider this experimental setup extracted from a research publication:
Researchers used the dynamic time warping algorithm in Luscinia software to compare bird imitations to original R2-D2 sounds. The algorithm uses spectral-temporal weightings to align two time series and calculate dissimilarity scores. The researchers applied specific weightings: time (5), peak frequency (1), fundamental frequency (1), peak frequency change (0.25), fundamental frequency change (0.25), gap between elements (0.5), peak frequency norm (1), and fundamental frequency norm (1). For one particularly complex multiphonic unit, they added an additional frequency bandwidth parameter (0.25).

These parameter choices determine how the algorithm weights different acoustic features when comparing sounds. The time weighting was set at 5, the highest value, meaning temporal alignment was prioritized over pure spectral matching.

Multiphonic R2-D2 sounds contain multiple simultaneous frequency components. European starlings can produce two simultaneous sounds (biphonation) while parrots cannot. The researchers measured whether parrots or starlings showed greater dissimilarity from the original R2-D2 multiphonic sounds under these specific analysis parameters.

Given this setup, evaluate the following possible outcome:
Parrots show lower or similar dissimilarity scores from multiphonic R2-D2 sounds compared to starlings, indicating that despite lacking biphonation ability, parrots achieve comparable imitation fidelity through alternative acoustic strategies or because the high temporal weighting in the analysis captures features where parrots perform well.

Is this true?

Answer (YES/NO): NO